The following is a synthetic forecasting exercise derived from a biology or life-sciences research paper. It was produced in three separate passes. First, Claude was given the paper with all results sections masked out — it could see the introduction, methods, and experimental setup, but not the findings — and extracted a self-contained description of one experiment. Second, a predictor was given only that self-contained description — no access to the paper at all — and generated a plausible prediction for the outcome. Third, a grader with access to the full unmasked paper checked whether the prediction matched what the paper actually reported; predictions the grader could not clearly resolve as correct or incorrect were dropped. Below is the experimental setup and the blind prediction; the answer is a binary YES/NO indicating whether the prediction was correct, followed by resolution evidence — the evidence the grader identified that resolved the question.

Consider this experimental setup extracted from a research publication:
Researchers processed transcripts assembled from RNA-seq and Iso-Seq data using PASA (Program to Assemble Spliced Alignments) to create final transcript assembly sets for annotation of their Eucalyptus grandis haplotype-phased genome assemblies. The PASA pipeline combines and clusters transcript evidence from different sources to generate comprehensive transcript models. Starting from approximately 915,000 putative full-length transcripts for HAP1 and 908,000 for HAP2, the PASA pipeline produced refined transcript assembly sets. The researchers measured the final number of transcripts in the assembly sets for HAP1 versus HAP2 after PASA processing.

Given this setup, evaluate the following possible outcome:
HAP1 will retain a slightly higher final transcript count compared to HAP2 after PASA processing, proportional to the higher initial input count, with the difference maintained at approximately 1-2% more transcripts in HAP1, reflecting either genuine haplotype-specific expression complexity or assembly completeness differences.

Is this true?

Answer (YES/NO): YES